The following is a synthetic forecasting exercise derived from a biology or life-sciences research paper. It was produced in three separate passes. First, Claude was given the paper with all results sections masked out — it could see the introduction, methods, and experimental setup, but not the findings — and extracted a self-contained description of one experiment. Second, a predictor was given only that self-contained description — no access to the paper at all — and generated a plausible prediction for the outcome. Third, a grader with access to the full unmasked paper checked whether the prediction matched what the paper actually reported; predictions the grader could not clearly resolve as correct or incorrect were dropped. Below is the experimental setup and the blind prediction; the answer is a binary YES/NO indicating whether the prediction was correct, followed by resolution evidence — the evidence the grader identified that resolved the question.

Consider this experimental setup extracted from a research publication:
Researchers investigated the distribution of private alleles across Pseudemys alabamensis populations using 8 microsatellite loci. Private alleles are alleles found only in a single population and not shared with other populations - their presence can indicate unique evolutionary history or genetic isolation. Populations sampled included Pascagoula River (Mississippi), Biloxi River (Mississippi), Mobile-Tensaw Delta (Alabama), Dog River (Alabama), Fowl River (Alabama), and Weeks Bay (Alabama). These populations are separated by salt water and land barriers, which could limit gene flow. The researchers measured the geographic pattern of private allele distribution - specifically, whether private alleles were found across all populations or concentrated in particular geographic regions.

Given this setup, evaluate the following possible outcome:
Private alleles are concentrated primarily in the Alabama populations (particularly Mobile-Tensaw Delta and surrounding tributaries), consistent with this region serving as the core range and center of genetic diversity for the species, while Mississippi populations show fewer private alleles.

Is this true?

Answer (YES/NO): YES